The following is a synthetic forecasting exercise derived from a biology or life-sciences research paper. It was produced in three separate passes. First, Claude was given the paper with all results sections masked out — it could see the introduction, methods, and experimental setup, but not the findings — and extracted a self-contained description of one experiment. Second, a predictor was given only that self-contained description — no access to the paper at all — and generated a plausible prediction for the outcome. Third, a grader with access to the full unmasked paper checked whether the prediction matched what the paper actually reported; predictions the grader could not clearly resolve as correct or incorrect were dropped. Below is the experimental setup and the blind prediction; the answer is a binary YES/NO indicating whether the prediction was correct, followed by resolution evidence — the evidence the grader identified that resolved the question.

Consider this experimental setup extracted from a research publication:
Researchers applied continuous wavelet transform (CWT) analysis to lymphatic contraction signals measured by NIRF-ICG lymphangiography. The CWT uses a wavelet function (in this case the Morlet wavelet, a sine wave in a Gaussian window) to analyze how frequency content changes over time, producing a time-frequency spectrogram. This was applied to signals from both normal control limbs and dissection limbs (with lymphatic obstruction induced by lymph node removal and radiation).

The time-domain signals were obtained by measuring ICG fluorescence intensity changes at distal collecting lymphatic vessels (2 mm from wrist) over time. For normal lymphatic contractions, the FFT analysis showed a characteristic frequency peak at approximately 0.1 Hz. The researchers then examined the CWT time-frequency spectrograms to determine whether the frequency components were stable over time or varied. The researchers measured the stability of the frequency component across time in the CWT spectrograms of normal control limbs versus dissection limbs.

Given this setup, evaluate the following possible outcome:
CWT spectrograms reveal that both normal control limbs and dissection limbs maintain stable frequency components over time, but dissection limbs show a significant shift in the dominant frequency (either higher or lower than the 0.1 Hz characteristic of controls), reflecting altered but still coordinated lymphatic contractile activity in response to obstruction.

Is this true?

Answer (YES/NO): NO